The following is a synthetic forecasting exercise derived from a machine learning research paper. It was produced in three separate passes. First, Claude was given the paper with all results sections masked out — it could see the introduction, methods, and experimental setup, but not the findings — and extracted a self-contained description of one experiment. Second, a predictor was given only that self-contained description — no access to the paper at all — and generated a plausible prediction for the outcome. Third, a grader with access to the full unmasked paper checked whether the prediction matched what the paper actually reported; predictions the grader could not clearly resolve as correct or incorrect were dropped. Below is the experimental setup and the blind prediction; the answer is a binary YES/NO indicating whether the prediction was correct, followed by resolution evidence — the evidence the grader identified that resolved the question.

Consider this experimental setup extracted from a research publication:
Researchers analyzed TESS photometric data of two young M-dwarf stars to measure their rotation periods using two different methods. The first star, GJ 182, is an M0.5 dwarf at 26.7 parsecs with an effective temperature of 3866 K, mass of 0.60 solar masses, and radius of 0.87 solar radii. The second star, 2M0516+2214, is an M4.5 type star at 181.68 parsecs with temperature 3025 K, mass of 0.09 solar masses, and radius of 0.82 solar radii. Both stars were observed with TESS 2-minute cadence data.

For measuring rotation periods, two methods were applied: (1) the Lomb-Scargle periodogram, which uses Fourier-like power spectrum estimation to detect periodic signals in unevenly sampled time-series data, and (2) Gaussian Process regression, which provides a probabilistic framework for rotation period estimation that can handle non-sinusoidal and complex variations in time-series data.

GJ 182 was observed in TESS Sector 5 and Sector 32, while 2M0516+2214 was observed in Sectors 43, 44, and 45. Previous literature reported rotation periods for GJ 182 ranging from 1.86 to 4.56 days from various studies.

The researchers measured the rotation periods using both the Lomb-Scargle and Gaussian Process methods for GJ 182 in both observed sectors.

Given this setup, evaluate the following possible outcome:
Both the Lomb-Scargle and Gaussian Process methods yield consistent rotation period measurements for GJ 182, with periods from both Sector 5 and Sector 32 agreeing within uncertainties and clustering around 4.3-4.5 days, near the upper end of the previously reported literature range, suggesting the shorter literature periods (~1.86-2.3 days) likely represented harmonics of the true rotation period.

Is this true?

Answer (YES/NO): YES